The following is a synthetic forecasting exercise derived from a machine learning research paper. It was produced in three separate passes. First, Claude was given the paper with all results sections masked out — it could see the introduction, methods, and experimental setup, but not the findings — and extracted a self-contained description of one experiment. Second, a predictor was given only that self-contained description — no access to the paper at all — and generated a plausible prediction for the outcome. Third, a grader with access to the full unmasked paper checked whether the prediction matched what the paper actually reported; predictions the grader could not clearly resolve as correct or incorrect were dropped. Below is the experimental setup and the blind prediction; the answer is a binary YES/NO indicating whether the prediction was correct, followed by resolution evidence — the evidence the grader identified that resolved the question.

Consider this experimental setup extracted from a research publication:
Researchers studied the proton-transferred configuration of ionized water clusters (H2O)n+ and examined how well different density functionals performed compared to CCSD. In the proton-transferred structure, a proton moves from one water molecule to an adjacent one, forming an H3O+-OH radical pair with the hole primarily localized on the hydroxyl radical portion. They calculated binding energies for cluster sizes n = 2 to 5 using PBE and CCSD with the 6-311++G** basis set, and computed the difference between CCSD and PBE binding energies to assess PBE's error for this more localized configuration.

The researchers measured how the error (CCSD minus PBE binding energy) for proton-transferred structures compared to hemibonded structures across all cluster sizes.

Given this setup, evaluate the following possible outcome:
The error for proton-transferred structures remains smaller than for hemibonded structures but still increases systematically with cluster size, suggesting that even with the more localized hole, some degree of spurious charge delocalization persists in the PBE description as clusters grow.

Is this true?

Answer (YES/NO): NO